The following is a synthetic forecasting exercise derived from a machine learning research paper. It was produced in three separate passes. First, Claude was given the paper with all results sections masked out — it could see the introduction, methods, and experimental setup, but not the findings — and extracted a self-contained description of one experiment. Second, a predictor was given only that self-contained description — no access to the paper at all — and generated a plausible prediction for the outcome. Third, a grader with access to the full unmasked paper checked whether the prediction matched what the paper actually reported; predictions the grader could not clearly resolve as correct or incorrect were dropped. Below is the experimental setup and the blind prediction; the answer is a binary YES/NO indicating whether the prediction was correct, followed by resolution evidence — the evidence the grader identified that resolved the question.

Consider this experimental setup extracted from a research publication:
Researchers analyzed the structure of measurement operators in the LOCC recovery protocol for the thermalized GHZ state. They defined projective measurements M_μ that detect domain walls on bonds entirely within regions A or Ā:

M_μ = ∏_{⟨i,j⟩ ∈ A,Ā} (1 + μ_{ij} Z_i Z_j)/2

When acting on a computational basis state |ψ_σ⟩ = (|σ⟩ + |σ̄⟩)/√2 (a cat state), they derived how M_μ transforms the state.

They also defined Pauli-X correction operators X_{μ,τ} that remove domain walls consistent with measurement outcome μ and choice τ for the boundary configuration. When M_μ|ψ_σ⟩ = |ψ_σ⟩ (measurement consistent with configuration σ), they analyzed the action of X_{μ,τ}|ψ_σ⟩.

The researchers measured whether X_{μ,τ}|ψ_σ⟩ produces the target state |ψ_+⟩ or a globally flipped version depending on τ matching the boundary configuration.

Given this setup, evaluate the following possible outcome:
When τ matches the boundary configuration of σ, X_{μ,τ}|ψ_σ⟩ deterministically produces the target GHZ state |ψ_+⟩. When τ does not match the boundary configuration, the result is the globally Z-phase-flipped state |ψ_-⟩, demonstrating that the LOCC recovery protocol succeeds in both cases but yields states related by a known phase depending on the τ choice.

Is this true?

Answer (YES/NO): NO